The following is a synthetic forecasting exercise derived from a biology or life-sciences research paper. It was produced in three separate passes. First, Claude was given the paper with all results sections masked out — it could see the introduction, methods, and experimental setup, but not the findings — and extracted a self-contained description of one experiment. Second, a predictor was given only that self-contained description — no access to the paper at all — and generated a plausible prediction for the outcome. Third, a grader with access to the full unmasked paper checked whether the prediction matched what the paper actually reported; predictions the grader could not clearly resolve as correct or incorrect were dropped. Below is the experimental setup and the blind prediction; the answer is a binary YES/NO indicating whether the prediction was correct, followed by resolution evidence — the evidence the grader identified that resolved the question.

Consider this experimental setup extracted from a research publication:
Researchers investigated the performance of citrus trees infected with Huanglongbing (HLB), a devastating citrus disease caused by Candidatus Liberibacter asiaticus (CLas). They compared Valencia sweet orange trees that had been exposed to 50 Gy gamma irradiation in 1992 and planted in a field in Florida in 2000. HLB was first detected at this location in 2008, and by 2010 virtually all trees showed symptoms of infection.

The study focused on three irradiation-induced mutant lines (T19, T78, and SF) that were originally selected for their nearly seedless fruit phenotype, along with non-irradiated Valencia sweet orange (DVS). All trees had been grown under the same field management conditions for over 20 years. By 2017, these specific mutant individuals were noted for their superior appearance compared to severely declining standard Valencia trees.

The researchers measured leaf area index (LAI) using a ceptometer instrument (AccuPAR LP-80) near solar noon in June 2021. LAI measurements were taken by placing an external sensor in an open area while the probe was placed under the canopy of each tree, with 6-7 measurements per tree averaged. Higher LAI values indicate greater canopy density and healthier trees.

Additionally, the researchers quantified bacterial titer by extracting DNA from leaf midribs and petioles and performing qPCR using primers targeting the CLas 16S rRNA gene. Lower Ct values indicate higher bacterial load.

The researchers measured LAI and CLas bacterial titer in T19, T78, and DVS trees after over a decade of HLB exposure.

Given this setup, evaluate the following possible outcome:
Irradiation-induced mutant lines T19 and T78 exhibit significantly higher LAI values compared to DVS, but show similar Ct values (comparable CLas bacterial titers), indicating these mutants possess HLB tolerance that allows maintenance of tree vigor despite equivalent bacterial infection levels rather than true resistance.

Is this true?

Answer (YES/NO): NO